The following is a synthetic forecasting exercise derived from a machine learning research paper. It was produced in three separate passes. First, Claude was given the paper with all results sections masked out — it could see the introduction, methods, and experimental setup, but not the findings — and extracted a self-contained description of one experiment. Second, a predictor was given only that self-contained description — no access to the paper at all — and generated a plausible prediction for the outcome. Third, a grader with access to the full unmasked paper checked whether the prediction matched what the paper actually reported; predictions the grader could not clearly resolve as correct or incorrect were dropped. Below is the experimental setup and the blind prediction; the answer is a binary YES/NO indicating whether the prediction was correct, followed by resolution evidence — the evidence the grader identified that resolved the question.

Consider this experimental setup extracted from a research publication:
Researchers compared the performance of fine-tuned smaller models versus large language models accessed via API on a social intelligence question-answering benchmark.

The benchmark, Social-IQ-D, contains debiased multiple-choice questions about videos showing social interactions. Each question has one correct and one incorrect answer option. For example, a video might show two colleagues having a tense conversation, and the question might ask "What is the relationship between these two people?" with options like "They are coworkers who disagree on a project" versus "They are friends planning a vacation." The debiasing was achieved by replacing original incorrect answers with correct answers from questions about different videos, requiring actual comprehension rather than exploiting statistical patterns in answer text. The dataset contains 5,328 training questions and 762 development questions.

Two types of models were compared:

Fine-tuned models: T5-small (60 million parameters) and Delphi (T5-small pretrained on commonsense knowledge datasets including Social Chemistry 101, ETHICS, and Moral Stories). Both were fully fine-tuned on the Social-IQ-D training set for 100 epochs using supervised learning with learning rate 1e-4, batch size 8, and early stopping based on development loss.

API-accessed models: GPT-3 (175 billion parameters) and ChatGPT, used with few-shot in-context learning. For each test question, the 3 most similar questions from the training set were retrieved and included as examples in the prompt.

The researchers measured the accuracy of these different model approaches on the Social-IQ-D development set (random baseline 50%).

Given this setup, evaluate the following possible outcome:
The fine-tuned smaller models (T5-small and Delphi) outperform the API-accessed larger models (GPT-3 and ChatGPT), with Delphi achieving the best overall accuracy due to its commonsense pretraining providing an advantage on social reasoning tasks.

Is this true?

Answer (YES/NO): YES